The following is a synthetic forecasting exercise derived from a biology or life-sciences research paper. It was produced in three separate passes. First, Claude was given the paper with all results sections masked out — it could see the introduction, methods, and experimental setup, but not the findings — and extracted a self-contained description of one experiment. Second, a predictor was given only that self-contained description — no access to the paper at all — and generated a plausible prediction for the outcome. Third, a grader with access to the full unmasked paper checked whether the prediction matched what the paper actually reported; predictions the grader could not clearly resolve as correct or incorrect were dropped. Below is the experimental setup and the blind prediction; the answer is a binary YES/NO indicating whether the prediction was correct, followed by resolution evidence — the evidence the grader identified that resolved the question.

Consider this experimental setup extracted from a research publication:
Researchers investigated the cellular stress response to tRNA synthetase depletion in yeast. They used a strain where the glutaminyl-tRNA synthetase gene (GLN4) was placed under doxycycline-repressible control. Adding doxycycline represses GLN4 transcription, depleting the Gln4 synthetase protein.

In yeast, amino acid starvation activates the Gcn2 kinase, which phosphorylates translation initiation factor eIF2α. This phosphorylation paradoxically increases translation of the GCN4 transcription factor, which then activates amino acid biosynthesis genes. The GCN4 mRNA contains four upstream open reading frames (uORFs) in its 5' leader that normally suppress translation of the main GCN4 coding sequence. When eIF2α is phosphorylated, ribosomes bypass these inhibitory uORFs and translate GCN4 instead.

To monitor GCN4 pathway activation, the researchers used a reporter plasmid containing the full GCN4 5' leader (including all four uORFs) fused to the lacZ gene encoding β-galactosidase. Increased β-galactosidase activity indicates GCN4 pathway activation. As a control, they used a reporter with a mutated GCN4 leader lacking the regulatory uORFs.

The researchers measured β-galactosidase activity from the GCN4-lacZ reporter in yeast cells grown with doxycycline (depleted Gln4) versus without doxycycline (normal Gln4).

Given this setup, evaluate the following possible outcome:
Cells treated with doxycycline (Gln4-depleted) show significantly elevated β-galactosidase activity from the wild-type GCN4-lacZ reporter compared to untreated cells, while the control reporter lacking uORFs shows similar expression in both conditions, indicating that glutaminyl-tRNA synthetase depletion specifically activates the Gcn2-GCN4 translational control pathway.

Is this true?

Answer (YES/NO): YES